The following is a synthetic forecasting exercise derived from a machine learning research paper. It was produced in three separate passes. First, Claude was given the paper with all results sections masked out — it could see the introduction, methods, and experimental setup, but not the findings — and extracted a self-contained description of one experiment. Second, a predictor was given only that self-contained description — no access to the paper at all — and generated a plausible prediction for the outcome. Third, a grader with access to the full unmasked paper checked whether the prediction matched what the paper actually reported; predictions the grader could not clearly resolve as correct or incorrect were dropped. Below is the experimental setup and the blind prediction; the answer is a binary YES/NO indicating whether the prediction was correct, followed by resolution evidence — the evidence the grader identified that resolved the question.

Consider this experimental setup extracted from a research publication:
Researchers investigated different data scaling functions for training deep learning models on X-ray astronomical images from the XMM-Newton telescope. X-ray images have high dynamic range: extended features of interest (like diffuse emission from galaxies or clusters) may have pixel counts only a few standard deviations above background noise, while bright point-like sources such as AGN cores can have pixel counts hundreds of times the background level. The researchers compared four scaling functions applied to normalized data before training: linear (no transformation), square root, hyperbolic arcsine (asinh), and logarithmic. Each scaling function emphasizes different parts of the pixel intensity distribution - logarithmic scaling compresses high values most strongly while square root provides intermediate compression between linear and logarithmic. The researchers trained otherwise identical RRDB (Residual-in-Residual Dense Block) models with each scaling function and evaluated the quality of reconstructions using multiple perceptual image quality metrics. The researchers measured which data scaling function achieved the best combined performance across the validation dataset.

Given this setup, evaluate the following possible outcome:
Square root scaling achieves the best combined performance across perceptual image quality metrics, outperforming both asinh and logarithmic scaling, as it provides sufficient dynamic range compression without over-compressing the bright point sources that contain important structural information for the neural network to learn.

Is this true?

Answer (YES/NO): YES